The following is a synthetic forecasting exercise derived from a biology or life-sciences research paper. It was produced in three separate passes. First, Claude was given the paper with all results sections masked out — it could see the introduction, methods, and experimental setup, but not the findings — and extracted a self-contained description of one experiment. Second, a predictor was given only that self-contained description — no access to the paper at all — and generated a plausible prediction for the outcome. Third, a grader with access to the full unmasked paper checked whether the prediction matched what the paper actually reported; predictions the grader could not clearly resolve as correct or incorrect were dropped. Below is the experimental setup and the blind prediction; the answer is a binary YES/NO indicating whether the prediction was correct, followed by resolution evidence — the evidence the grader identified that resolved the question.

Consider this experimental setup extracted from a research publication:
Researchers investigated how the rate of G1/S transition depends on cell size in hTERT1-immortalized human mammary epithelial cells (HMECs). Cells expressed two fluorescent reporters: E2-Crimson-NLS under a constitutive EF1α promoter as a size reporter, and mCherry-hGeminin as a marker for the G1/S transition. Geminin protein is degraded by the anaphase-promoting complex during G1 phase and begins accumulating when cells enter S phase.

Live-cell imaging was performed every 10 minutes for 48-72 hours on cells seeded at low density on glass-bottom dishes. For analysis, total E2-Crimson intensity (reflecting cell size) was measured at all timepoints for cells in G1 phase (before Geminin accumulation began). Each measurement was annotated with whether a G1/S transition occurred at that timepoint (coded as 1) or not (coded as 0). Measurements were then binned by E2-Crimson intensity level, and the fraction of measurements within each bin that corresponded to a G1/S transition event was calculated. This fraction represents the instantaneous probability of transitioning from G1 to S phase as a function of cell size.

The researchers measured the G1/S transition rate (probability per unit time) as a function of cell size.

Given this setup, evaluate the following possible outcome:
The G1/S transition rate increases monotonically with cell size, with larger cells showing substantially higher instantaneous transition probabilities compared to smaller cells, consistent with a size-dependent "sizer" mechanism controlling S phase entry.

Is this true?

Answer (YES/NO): YES